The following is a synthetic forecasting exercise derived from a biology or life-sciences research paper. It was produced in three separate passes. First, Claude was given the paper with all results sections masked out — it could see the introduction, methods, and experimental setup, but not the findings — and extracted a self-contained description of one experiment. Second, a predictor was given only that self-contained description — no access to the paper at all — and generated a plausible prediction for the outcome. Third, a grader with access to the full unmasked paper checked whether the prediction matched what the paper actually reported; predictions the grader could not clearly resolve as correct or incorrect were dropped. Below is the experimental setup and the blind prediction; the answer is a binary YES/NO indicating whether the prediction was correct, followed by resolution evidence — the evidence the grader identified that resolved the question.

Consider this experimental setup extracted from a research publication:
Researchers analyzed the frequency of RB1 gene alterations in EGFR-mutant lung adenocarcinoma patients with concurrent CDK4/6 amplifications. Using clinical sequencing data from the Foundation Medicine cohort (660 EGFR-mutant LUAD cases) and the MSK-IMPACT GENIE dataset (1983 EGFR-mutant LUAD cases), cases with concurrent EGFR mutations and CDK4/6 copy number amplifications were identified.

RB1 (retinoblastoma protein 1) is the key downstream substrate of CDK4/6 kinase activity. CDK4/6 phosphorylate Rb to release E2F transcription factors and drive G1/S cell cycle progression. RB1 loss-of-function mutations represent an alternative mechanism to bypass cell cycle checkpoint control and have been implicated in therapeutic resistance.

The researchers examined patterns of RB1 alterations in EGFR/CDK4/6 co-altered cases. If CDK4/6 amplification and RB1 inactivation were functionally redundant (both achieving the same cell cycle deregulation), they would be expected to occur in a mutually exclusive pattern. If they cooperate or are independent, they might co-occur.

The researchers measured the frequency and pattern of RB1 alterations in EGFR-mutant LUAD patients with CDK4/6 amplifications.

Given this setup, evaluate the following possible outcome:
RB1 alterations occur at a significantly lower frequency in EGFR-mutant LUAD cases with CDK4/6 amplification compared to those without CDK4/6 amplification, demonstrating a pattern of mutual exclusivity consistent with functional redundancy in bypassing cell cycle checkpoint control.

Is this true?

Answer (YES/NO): YES